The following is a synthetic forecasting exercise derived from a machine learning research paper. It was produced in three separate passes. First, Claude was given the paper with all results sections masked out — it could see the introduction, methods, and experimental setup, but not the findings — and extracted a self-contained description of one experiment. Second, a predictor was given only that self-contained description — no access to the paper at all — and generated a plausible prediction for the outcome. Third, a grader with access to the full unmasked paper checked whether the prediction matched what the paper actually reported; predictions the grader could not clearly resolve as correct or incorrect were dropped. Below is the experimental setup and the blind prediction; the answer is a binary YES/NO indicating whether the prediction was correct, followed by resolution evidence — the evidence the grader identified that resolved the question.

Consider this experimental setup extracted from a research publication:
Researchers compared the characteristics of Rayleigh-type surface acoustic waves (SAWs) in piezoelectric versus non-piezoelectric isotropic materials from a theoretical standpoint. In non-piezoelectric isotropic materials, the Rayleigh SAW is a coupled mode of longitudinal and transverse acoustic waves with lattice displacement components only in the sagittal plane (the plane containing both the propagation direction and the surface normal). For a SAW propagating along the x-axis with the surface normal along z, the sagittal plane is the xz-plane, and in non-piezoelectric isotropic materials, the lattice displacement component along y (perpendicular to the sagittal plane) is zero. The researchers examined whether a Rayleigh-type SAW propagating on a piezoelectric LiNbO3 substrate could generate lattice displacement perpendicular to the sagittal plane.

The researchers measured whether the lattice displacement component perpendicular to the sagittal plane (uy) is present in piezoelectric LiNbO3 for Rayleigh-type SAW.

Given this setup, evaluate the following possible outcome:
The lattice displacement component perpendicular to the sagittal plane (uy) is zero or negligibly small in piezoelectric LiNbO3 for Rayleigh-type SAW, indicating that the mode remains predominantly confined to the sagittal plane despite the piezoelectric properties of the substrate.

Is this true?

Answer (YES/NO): NO